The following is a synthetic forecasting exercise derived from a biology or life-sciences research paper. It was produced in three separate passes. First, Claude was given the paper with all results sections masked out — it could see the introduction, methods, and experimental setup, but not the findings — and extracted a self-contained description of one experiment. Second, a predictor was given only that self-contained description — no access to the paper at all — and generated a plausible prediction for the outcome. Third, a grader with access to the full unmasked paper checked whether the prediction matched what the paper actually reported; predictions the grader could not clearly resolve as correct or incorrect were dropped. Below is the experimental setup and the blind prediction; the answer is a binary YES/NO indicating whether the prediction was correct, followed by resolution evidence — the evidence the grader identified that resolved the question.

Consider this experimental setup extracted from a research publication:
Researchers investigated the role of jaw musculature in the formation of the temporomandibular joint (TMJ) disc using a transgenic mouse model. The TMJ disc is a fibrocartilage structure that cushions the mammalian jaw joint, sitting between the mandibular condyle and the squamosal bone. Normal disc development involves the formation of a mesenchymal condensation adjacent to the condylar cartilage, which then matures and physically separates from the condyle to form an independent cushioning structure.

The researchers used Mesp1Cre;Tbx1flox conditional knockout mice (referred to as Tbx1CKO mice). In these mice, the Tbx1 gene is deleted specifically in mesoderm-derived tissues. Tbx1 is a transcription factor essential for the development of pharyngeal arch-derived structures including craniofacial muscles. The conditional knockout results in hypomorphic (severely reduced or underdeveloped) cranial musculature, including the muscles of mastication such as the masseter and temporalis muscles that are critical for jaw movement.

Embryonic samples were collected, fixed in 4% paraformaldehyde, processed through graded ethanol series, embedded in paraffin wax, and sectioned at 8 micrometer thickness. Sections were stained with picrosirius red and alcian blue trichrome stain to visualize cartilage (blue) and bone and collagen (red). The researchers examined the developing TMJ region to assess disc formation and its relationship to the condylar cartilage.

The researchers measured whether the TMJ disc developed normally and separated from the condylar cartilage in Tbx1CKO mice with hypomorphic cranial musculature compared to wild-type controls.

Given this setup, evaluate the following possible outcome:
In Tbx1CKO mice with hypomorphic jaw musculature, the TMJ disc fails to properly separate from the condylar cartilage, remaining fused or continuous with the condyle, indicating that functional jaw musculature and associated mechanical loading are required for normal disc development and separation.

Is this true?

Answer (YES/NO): YES